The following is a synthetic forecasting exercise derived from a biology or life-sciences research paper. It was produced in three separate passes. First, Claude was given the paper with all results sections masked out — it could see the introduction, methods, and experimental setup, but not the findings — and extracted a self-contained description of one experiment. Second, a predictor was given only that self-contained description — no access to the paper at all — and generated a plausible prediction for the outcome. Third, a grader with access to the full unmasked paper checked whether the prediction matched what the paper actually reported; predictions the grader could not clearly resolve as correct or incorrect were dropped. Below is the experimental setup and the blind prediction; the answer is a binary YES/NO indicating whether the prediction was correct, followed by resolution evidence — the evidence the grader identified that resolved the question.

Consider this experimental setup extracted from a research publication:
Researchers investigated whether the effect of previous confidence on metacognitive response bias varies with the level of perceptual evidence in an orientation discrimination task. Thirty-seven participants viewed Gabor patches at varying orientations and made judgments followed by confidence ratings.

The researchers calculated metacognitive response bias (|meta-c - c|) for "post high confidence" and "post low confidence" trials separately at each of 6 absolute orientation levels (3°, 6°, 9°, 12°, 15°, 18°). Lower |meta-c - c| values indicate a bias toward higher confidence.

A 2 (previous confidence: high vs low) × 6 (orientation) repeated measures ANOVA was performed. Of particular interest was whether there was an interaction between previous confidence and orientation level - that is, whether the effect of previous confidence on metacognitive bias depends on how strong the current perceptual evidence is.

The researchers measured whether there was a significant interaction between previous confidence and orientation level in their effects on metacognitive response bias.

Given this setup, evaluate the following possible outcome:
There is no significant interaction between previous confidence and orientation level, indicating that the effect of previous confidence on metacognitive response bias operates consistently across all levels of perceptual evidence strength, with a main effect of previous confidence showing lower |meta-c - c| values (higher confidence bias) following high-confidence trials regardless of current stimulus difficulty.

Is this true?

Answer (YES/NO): NO